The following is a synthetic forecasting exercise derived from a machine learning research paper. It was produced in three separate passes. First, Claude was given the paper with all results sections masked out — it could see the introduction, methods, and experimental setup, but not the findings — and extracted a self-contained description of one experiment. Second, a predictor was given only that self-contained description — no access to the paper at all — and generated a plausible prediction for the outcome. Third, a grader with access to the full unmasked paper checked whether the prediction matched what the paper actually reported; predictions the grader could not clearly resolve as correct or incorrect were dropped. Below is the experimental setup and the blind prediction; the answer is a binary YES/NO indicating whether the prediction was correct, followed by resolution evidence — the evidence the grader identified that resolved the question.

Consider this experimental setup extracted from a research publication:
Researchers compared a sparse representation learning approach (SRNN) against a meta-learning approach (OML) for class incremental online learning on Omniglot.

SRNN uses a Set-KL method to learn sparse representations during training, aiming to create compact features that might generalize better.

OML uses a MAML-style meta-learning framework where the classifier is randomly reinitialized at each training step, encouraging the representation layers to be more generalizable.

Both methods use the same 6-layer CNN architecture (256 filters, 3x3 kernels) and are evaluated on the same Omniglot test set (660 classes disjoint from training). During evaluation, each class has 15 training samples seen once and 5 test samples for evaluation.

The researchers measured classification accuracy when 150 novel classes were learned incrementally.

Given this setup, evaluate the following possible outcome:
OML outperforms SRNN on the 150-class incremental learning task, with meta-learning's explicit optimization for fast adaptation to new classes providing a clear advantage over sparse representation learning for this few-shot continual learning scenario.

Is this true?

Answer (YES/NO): YES